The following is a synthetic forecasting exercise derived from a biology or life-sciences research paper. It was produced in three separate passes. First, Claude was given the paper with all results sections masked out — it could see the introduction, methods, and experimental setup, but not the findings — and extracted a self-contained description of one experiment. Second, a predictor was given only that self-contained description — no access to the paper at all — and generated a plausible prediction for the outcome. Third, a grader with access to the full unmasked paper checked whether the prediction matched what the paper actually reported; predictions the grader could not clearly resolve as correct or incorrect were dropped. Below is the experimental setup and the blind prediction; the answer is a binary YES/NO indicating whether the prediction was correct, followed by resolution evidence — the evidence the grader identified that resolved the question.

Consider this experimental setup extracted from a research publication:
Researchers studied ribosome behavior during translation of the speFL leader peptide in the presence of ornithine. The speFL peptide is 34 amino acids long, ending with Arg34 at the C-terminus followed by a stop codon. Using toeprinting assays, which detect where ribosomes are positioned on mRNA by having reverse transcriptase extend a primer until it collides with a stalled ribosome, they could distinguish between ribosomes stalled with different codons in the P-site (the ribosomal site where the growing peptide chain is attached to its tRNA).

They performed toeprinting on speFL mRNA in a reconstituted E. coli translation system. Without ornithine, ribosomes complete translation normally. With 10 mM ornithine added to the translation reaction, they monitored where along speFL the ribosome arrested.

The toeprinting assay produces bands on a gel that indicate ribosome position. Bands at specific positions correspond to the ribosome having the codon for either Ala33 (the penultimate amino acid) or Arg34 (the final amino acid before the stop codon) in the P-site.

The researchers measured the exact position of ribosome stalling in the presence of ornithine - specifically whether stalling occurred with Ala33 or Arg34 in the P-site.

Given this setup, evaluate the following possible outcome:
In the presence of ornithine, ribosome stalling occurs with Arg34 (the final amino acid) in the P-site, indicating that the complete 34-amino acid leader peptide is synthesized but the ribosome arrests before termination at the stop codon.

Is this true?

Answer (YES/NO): NO